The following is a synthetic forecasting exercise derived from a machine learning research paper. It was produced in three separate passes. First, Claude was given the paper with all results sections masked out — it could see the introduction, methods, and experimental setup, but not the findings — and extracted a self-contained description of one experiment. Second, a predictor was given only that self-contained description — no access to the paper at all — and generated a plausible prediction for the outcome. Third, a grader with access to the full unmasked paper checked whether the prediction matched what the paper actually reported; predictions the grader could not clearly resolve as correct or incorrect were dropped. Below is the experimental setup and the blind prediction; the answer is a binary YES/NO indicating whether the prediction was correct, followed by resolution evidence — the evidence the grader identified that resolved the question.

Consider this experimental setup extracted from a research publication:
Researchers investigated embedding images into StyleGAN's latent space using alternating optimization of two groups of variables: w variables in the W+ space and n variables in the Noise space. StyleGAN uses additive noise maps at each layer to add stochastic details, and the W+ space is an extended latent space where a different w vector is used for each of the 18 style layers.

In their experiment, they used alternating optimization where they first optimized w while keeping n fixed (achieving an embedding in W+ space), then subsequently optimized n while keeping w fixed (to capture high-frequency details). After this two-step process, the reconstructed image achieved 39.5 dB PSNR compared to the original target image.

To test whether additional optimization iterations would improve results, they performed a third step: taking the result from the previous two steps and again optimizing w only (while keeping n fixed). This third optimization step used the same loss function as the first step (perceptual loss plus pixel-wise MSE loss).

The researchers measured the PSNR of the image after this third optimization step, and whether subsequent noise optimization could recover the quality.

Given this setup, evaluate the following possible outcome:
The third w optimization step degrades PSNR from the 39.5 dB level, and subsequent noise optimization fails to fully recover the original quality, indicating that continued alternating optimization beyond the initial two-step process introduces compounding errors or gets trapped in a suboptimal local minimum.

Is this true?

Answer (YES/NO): YES